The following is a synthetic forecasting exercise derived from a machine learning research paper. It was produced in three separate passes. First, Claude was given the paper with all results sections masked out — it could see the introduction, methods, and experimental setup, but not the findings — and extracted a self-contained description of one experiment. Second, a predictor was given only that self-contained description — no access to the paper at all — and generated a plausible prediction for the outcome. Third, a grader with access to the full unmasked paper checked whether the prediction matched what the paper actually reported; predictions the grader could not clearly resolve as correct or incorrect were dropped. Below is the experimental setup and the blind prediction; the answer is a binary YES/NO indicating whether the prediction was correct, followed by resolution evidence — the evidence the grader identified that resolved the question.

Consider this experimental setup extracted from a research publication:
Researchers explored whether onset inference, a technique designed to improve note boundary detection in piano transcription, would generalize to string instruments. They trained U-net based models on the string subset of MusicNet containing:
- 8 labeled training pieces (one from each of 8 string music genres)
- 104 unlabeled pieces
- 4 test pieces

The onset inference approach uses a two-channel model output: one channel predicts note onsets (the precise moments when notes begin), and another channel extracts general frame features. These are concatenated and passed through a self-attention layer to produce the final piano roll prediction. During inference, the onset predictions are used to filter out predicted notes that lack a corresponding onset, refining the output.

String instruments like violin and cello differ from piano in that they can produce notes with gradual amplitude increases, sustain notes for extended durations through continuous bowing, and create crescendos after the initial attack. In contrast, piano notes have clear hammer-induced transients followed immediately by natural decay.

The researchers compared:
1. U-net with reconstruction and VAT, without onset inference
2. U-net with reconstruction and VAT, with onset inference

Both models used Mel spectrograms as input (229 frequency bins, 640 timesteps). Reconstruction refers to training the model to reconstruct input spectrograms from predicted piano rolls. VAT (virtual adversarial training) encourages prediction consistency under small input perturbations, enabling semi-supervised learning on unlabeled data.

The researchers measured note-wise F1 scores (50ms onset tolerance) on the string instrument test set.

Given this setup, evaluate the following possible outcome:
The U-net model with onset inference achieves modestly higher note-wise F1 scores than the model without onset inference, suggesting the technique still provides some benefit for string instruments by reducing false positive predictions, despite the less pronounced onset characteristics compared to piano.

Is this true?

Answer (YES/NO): NO